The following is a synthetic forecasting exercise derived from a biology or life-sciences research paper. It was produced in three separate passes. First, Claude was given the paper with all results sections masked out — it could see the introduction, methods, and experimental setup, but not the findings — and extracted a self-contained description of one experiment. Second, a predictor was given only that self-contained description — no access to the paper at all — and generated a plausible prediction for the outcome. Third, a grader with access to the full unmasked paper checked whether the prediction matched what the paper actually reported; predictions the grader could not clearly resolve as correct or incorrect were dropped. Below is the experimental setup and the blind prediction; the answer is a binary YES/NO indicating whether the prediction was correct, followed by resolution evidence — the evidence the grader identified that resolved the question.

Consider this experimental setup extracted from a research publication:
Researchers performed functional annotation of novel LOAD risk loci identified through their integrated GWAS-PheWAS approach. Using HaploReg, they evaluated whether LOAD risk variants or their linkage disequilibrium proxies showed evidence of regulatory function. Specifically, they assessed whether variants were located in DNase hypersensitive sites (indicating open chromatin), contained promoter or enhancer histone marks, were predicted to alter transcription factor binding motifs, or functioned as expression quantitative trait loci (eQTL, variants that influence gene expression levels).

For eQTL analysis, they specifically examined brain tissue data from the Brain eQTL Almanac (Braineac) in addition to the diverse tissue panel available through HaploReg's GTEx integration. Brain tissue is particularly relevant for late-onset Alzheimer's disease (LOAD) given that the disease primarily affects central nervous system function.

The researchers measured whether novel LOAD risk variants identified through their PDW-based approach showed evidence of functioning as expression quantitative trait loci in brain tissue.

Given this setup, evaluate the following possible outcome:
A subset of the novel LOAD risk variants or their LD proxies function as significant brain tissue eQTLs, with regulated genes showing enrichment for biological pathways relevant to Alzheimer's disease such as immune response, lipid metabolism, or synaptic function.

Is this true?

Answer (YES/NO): NO